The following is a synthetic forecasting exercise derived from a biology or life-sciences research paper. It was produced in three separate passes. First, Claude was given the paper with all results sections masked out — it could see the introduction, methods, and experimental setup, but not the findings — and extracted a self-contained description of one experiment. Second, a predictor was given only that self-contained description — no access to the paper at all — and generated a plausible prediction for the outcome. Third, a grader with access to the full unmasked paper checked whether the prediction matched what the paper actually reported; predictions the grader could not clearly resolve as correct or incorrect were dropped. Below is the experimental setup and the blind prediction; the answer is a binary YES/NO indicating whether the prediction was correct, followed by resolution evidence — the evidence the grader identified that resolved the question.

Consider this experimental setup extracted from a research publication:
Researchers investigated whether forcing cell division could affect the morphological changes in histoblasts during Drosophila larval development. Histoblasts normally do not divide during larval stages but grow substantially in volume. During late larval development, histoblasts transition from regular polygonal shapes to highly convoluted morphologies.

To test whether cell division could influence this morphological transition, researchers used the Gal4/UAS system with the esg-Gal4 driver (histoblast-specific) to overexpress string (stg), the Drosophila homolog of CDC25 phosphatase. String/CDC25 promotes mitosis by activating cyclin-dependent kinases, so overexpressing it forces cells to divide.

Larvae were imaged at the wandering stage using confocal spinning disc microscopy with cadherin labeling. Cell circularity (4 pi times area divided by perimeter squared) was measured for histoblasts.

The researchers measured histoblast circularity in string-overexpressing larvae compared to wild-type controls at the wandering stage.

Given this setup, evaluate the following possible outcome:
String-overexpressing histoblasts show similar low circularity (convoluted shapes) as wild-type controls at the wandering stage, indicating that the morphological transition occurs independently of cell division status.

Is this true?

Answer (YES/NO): NO